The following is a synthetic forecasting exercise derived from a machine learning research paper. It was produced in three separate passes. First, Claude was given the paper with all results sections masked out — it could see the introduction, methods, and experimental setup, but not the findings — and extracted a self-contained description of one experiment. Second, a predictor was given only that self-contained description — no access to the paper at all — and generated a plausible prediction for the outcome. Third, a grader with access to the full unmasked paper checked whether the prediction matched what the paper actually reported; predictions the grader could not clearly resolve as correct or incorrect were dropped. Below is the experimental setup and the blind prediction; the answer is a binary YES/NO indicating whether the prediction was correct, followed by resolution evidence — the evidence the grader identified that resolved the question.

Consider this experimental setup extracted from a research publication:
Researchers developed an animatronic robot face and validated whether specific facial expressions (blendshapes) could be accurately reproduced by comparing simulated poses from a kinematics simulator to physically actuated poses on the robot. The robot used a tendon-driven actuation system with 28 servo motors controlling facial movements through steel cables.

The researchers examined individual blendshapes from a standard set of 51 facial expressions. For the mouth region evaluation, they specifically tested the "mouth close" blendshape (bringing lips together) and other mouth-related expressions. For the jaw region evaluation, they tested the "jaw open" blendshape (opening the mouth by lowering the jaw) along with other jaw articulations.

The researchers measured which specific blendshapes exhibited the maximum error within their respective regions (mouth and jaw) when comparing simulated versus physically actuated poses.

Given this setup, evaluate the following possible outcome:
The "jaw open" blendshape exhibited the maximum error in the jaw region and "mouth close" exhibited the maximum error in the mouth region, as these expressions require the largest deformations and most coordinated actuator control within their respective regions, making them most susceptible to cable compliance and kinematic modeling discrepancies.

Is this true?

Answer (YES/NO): YES